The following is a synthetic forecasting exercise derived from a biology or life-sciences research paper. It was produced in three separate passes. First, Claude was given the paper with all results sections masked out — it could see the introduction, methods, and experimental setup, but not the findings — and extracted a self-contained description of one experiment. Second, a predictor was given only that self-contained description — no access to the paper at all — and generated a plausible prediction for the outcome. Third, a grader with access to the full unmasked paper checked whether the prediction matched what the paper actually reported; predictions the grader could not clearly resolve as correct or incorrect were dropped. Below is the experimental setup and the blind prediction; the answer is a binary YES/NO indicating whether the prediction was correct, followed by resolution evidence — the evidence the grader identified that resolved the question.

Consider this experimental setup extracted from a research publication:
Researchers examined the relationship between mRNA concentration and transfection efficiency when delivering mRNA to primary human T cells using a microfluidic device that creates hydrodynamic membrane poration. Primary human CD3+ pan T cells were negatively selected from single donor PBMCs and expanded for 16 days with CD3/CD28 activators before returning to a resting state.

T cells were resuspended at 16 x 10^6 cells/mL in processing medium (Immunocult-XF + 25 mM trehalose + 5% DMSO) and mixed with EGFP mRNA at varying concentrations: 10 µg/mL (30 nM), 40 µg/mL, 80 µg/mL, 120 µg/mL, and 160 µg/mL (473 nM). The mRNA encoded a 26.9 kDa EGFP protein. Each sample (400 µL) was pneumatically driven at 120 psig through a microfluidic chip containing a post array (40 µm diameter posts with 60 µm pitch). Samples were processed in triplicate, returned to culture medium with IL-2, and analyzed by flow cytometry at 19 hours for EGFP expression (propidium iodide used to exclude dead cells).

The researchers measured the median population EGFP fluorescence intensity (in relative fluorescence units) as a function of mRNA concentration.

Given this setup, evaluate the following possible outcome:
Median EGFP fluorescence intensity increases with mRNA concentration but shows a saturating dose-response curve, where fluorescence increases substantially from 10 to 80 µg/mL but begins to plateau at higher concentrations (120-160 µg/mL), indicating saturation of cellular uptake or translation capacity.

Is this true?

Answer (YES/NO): NO